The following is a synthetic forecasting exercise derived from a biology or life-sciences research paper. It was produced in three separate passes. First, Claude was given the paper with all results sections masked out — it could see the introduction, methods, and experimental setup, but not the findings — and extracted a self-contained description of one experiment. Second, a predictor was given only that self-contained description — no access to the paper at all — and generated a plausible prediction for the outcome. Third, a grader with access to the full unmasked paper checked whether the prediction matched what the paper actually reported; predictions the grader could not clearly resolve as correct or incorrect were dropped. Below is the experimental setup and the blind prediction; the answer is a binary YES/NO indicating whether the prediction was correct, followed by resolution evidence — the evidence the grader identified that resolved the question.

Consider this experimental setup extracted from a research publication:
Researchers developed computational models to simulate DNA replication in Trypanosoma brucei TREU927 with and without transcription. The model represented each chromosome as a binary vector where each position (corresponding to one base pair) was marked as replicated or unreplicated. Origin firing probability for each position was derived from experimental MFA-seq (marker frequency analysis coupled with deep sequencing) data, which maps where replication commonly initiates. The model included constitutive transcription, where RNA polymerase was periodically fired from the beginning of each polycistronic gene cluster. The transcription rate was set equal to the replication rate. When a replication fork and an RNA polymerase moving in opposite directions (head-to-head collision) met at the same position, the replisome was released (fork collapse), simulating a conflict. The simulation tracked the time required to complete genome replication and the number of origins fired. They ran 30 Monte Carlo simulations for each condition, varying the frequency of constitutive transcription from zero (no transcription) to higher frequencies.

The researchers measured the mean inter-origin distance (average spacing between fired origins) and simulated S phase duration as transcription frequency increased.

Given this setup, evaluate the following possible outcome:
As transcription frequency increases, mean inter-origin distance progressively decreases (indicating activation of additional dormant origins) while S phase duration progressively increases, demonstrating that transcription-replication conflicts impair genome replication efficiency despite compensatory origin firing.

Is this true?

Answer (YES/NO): NO